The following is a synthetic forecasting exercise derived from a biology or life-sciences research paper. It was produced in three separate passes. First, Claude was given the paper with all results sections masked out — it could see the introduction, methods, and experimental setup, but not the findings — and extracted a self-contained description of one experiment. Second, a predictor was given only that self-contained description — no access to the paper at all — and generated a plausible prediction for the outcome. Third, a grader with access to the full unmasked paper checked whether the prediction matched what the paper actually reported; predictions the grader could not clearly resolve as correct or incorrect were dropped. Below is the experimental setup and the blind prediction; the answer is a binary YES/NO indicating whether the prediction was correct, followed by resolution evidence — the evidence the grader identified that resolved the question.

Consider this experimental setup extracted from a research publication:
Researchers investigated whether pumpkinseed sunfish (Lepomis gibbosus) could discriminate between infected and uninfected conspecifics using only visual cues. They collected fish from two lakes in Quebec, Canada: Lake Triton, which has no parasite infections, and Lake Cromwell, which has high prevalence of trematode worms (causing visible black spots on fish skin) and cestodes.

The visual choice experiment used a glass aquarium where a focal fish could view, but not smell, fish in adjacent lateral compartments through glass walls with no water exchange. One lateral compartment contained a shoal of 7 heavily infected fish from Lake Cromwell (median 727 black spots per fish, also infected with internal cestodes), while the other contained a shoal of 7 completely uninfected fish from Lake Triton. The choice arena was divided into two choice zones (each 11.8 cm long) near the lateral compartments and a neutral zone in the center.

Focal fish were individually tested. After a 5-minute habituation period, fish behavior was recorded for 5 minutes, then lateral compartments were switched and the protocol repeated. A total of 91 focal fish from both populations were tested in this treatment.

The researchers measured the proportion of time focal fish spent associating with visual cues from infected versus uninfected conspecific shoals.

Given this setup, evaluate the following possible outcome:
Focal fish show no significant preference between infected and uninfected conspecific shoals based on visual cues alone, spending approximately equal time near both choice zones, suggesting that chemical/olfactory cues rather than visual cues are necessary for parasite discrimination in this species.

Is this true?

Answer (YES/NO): YES